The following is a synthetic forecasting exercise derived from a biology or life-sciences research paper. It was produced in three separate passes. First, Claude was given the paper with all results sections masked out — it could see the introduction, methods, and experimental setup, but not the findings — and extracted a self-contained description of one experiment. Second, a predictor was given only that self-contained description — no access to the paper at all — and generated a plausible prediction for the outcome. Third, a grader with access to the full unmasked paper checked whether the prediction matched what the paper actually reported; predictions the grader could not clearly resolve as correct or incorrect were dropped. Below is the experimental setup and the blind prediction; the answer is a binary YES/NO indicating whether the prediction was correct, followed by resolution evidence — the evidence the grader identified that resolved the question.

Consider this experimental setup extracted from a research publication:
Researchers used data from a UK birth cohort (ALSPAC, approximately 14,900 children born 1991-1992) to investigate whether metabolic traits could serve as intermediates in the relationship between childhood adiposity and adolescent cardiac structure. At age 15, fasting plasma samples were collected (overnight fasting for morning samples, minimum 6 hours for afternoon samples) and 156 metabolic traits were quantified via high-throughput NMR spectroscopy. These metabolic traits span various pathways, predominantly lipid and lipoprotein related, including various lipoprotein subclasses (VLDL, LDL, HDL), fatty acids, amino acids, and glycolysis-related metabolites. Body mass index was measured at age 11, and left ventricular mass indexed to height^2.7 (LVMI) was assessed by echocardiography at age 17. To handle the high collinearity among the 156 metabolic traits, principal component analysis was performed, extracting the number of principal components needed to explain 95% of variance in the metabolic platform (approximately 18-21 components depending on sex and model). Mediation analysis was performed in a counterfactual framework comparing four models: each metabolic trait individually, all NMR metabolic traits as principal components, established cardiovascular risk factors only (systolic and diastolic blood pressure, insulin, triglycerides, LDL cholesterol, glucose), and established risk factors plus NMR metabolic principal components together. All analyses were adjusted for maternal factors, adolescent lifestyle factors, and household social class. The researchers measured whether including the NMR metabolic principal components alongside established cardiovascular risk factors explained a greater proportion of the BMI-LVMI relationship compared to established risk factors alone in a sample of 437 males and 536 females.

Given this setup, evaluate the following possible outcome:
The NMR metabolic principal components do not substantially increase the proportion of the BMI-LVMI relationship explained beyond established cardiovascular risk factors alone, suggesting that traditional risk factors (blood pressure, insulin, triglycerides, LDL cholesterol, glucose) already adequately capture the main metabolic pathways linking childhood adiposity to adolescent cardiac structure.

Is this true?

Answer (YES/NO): NO